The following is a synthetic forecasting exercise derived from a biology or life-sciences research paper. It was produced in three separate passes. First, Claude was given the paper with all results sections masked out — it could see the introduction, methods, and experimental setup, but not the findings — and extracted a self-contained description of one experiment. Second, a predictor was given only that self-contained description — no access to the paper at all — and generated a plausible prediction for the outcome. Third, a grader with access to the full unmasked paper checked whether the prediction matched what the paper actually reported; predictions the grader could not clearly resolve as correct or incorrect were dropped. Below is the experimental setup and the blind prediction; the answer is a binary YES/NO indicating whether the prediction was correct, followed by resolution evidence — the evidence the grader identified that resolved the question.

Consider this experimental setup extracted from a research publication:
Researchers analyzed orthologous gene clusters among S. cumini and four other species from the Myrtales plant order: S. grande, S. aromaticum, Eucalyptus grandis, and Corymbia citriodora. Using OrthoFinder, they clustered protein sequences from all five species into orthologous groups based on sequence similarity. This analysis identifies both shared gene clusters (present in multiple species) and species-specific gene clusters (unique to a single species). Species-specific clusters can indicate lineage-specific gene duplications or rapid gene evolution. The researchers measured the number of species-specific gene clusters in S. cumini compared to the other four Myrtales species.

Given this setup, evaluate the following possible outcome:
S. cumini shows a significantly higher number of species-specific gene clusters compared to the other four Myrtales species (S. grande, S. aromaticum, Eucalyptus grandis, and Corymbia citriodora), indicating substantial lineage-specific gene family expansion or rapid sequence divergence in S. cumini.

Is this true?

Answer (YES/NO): YES